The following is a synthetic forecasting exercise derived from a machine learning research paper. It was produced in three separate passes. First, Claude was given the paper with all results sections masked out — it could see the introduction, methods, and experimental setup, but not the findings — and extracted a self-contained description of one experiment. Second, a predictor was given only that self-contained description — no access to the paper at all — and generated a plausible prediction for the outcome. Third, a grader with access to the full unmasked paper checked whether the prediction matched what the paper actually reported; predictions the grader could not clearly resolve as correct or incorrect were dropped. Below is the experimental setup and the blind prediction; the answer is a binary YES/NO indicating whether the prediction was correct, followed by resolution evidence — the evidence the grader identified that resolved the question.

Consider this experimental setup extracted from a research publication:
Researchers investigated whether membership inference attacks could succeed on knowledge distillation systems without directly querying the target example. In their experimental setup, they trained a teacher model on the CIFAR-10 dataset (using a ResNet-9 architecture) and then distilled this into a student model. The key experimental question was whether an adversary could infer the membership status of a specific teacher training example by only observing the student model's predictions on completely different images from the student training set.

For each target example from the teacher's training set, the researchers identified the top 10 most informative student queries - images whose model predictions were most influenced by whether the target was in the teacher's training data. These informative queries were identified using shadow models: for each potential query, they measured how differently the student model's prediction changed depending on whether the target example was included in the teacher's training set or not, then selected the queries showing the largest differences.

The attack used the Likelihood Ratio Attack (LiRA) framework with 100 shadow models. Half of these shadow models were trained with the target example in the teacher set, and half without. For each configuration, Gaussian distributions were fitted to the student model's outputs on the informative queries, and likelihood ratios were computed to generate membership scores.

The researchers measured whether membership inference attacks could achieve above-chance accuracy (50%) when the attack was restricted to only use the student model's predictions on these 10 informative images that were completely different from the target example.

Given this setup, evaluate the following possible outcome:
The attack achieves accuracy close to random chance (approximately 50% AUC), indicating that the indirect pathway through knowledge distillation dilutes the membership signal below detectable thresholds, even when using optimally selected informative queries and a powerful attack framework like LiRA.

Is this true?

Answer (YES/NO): NO